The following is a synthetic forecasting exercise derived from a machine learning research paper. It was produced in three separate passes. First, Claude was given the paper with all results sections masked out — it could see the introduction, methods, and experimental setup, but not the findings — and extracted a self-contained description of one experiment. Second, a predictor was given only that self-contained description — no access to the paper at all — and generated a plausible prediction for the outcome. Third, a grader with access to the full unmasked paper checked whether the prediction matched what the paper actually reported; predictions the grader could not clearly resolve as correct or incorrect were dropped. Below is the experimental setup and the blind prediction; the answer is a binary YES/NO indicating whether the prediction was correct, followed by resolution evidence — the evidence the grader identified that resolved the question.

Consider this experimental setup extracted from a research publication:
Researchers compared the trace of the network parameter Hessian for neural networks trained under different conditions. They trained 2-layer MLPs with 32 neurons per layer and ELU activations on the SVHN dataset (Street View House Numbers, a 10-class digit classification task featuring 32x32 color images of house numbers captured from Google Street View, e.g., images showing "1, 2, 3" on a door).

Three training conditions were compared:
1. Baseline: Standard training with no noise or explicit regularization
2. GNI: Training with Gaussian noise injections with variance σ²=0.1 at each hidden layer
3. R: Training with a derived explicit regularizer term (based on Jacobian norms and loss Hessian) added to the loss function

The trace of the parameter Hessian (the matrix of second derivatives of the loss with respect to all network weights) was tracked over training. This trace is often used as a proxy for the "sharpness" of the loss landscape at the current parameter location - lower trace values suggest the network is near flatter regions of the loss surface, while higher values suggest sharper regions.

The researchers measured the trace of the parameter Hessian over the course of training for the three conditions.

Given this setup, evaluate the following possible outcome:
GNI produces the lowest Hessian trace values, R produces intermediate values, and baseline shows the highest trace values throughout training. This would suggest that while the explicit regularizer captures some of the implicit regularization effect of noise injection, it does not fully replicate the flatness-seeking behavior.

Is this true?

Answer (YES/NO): NO